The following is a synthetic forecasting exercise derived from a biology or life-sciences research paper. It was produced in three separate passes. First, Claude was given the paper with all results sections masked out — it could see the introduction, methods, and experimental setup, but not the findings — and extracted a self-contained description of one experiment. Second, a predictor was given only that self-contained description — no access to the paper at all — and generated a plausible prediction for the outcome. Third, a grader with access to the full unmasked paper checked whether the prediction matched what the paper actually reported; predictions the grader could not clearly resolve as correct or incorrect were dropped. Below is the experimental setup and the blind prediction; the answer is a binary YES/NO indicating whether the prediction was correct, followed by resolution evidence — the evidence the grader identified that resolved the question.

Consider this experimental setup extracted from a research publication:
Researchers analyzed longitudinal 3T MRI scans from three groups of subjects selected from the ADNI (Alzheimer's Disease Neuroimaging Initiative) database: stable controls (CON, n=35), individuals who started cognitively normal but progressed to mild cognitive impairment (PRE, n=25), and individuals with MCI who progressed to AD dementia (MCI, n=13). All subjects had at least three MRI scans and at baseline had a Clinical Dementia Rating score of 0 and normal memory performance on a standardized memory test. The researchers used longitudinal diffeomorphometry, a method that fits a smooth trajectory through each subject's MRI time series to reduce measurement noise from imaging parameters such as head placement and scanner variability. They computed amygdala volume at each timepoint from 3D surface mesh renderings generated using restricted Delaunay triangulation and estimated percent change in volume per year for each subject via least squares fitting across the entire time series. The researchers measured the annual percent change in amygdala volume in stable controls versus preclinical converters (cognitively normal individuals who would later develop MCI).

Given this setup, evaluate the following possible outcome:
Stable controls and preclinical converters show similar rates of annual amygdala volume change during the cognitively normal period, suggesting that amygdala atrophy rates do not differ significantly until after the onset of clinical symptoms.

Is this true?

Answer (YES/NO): NO